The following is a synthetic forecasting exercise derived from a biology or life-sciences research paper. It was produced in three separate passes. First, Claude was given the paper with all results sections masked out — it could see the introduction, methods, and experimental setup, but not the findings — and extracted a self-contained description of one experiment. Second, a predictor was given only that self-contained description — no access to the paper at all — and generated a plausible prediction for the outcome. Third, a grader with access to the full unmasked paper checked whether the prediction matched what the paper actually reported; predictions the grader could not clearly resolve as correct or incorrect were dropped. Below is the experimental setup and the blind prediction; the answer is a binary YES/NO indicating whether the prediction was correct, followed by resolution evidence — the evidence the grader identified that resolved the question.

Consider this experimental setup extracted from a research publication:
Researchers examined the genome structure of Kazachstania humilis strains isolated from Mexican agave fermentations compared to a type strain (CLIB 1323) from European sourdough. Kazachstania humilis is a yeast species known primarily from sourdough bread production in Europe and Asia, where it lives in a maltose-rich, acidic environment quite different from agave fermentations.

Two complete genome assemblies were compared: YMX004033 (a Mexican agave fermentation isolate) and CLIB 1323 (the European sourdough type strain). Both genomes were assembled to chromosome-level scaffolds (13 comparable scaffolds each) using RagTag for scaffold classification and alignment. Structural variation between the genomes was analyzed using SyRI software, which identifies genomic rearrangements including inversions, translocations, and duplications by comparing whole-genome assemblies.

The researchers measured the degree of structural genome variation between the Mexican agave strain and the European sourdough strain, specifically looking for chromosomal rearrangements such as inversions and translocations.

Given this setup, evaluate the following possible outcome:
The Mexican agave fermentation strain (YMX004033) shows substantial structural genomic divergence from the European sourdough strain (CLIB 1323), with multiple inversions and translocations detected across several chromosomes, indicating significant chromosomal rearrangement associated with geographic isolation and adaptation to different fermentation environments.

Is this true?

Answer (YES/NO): YES